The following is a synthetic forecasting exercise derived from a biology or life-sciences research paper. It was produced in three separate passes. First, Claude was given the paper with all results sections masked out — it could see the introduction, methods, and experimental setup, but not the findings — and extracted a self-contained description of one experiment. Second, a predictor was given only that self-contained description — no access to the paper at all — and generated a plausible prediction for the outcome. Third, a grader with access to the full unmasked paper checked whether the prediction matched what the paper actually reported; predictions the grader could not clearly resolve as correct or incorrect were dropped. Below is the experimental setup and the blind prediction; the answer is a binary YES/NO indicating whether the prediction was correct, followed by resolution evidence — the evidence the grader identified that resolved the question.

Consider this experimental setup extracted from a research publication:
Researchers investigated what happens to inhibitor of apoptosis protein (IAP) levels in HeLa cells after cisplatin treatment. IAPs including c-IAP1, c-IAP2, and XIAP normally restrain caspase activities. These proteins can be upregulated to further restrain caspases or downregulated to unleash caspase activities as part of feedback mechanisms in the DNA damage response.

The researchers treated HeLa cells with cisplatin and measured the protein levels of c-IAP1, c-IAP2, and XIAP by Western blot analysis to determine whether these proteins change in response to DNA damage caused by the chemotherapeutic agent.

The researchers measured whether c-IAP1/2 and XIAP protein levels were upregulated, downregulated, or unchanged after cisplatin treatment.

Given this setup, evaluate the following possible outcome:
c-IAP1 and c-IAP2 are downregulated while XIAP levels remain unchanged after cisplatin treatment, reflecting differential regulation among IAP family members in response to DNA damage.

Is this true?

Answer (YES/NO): NO